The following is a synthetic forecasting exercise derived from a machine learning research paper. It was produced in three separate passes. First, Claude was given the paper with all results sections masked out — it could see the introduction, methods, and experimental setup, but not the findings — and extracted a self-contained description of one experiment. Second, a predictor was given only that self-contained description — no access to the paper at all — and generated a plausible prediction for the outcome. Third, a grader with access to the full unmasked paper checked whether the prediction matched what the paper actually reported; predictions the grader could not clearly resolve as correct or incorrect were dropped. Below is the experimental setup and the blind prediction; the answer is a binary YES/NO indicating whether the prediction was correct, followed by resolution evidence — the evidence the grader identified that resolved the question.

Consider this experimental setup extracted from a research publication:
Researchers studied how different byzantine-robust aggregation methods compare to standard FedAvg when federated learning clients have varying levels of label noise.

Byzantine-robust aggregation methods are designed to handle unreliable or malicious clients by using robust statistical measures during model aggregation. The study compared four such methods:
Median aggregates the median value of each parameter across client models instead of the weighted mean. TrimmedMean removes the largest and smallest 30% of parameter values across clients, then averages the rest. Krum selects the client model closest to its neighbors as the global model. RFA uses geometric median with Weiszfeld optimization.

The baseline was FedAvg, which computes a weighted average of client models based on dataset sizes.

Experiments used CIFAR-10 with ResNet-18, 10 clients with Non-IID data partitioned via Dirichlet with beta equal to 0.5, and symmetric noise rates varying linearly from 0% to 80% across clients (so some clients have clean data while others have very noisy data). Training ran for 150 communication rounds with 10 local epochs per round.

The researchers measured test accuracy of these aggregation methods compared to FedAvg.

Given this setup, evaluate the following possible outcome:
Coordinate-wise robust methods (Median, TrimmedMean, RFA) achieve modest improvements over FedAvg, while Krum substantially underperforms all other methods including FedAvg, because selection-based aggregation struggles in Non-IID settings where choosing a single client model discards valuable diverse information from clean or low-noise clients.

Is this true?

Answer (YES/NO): NO